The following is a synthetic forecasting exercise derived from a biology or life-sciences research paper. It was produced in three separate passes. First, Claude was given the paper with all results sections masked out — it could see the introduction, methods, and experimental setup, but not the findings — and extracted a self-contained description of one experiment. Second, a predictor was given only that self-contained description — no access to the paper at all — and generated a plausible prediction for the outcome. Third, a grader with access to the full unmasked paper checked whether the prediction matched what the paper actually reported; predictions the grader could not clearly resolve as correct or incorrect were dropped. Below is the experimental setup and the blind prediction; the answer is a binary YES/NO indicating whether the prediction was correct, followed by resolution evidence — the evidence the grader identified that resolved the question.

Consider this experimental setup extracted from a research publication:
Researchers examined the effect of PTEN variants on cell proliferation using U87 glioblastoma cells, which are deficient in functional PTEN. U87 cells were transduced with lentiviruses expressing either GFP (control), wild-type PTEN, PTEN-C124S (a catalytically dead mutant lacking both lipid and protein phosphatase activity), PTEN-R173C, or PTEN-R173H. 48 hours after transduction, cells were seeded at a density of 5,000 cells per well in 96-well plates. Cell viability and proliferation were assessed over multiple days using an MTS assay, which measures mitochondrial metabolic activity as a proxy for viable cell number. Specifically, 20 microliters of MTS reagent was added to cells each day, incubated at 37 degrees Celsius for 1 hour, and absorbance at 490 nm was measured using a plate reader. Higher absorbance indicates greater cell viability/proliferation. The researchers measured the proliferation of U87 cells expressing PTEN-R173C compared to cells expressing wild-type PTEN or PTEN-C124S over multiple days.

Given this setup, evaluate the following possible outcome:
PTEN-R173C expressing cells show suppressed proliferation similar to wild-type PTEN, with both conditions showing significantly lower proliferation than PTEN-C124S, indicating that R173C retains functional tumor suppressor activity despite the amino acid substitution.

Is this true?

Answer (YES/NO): YES